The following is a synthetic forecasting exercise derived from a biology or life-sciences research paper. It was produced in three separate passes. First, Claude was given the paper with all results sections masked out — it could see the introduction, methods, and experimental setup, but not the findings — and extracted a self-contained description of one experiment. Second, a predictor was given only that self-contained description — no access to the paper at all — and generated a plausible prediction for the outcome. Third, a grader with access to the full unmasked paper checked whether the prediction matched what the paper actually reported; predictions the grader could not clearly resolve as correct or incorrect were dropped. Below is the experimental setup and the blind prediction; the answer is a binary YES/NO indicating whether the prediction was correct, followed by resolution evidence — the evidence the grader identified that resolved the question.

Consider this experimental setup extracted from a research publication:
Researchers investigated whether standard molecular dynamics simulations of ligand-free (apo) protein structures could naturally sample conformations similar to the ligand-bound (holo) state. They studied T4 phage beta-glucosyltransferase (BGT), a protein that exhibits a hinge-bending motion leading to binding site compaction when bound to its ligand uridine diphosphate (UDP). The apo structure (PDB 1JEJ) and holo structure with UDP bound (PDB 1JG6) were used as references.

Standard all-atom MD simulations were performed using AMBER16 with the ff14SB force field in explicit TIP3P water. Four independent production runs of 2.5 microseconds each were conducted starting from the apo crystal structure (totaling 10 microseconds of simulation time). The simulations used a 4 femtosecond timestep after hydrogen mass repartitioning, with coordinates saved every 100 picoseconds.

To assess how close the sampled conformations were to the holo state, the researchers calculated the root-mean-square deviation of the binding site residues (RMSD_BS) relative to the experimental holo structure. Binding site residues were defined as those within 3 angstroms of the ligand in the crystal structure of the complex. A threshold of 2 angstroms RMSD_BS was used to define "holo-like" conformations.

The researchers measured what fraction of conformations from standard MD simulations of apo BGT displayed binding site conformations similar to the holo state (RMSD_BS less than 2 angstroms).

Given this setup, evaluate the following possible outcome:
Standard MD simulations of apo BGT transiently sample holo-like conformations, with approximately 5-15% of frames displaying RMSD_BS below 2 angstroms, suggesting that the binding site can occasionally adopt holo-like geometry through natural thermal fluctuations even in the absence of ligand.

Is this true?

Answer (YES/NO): NO